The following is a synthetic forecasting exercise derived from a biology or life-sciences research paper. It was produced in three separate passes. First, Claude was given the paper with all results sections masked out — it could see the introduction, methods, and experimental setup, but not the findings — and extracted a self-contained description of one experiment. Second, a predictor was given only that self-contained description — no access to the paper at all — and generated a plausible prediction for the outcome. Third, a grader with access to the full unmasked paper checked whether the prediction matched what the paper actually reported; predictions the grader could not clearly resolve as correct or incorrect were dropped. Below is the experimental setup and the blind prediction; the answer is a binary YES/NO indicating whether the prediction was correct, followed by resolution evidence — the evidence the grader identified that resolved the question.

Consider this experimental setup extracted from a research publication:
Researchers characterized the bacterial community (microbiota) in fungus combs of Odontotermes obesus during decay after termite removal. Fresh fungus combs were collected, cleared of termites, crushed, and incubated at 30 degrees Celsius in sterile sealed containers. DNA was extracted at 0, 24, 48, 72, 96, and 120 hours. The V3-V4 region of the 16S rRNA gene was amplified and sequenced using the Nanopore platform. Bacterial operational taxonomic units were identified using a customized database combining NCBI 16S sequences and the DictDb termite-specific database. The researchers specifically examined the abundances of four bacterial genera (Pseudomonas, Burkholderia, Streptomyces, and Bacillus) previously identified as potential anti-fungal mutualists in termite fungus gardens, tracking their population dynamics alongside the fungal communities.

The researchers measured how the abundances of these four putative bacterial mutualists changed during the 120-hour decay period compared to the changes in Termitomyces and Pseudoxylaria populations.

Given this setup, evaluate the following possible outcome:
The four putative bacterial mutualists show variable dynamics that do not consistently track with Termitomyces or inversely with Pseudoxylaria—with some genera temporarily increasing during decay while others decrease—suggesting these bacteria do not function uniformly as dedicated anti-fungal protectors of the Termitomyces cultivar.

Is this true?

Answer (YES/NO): NO